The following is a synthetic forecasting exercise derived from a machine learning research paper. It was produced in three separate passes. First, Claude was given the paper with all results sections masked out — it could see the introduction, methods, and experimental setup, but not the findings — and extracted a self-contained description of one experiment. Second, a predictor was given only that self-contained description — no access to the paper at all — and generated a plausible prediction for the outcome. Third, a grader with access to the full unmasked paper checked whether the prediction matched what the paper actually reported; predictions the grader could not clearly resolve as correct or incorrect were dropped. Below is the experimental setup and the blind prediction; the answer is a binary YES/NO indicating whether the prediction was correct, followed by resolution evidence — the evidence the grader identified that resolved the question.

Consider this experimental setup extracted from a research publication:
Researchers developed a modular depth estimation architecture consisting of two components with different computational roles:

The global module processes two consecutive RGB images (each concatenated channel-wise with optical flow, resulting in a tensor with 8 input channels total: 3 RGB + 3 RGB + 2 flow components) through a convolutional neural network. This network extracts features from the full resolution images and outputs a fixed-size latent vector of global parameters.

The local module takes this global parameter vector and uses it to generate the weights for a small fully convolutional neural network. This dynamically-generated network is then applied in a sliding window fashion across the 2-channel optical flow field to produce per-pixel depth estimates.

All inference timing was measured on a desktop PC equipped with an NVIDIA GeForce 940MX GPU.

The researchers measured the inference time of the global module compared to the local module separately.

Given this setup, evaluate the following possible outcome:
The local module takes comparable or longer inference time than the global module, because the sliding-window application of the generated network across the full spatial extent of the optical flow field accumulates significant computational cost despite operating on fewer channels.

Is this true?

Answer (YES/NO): NO